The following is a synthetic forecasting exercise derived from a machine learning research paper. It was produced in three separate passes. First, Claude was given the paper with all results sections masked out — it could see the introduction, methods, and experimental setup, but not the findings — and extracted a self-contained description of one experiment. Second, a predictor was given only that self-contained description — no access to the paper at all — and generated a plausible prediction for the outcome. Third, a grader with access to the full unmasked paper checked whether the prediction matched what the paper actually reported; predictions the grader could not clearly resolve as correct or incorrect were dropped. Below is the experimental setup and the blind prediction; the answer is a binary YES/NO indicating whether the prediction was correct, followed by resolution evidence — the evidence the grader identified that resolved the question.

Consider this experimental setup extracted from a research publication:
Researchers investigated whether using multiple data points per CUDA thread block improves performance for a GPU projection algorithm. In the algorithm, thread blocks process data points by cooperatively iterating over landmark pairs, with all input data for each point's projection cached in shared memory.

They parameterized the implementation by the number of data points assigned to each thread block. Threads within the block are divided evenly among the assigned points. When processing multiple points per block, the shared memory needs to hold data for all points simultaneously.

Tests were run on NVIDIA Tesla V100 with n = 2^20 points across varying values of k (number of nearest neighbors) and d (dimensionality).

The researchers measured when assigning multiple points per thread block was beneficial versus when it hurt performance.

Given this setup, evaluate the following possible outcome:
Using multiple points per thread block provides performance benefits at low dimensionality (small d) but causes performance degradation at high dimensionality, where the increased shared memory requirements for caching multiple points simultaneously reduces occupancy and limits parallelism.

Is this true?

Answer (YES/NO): NO